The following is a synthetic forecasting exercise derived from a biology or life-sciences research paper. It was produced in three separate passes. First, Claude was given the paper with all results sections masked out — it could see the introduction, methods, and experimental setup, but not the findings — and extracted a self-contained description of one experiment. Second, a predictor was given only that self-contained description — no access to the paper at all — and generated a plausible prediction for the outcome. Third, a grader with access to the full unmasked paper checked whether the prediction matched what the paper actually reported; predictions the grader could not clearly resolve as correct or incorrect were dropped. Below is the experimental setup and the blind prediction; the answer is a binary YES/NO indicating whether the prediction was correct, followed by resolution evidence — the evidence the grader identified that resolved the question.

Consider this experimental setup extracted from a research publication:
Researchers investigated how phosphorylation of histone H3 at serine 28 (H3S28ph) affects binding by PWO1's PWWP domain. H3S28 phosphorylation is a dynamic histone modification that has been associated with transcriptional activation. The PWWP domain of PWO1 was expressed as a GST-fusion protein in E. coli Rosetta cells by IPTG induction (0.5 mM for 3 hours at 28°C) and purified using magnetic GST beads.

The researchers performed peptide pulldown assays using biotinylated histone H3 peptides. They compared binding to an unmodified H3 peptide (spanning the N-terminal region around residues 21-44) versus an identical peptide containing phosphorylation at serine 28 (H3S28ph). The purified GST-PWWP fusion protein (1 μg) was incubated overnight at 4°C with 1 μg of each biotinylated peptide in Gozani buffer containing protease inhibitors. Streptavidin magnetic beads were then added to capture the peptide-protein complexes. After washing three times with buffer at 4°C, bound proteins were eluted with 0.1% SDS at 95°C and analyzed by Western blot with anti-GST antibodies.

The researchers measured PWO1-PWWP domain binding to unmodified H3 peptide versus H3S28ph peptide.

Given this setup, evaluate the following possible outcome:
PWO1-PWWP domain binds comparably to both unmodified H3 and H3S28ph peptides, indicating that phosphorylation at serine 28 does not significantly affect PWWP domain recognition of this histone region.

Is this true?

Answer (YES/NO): NO